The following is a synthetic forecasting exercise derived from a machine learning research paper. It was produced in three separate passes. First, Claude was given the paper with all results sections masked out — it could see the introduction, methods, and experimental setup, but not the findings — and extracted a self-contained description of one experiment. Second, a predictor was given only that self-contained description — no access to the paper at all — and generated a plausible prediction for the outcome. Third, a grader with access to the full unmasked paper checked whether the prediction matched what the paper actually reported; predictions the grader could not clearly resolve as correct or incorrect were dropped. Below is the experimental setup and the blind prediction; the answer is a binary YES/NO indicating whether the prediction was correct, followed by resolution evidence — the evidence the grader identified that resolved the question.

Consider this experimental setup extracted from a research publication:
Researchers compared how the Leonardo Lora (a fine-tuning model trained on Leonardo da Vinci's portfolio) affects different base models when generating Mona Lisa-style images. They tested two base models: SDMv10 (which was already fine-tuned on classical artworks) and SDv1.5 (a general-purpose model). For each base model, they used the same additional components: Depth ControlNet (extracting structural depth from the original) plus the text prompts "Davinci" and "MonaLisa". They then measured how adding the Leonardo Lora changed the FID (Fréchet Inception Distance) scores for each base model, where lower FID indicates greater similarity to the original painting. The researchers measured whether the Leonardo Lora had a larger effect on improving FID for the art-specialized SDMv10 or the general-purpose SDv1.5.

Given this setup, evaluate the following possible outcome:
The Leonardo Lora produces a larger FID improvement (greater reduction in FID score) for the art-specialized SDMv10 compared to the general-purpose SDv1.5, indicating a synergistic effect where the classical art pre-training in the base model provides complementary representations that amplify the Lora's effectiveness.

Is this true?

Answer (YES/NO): YES